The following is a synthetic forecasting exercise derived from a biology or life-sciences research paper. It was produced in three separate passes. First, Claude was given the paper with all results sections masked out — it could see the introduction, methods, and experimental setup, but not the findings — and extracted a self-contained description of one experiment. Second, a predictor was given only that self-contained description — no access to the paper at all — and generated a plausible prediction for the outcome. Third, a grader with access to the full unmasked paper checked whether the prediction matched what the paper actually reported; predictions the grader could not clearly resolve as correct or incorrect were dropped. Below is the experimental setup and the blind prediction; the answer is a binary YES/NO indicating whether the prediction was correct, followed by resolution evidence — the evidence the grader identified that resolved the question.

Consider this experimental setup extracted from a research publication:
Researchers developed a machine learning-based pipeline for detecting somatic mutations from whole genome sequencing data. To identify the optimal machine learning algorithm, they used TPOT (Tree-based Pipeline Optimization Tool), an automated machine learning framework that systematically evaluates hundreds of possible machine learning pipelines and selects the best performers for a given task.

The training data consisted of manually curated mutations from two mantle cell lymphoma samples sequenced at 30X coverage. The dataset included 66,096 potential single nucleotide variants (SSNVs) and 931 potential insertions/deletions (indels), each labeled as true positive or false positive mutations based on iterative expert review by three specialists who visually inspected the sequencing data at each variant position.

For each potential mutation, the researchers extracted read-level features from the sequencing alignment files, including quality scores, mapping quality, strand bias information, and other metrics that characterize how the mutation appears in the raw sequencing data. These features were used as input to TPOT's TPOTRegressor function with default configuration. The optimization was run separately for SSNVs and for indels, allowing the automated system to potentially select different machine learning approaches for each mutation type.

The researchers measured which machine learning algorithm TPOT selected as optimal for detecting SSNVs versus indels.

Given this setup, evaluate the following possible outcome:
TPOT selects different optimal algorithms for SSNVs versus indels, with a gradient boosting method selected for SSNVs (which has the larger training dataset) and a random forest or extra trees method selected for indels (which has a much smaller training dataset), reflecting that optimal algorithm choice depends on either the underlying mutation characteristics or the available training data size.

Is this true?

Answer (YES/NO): NO